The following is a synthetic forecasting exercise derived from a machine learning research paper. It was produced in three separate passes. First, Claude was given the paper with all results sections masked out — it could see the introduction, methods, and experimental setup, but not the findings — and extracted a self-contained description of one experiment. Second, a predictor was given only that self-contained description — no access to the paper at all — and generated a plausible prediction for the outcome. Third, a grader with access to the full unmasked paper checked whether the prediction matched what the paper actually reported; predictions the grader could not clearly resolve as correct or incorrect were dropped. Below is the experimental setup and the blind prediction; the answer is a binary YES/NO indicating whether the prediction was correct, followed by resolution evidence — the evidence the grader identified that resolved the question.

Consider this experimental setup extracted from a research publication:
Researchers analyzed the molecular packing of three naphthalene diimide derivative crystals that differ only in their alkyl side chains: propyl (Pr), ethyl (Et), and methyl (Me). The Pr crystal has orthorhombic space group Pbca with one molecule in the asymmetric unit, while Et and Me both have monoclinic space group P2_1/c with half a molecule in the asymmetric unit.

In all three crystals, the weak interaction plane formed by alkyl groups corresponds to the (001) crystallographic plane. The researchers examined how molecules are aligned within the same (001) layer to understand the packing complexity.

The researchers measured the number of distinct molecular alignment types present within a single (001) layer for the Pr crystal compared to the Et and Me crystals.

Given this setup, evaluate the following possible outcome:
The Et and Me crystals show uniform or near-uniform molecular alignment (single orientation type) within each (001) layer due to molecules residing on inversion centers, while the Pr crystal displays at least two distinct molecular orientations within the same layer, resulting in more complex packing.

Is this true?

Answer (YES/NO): YES